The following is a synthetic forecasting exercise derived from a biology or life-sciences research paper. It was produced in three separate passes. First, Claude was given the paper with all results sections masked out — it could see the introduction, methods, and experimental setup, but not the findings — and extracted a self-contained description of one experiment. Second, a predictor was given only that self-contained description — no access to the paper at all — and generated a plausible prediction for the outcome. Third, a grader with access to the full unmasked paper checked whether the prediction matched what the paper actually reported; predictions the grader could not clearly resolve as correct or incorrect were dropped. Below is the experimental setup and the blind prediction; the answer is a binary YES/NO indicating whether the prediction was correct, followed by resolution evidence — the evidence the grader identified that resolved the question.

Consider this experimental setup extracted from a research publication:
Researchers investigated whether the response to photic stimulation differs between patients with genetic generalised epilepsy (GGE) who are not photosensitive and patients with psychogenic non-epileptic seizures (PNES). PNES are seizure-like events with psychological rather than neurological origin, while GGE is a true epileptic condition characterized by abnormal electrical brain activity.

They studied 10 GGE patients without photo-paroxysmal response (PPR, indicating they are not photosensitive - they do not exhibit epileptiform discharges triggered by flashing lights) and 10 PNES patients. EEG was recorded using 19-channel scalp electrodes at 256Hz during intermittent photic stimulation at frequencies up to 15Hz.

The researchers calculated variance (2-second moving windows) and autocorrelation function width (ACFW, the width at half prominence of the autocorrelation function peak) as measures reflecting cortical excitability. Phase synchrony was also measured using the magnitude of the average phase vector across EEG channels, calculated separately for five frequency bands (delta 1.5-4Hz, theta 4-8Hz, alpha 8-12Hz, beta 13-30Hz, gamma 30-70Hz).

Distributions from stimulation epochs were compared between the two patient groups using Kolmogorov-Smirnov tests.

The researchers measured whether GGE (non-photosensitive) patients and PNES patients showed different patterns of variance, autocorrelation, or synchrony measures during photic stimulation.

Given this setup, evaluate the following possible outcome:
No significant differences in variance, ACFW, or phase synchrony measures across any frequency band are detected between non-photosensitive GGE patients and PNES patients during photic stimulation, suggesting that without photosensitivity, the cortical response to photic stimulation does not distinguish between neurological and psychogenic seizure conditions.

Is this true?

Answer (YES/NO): YES